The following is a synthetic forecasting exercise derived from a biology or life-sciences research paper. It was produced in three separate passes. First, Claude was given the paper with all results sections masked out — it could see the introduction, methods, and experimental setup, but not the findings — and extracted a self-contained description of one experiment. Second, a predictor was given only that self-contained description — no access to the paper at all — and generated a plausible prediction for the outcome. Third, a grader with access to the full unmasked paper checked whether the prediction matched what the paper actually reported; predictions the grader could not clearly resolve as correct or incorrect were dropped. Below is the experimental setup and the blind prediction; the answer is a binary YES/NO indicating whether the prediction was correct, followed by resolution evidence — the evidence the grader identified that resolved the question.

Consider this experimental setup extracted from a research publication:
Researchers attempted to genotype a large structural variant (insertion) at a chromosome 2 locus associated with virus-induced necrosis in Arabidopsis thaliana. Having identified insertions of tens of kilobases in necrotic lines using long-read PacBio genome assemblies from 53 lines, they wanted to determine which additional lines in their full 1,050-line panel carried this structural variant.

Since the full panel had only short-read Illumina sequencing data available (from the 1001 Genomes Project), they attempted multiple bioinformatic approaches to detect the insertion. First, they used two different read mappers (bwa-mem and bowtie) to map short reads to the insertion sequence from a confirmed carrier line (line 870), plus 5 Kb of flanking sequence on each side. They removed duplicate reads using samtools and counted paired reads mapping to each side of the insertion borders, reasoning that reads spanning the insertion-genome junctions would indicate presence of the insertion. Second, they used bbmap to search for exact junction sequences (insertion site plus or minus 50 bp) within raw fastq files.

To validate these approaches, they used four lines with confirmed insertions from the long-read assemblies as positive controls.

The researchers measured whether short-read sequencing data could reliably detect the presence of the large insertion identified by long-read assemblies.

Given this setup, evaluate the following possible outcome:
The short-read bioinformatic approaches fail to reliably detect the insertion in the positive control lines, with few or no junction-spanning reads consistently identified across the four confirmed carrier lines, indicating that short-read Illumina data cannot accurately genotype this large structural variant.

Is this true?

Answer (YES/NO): YES